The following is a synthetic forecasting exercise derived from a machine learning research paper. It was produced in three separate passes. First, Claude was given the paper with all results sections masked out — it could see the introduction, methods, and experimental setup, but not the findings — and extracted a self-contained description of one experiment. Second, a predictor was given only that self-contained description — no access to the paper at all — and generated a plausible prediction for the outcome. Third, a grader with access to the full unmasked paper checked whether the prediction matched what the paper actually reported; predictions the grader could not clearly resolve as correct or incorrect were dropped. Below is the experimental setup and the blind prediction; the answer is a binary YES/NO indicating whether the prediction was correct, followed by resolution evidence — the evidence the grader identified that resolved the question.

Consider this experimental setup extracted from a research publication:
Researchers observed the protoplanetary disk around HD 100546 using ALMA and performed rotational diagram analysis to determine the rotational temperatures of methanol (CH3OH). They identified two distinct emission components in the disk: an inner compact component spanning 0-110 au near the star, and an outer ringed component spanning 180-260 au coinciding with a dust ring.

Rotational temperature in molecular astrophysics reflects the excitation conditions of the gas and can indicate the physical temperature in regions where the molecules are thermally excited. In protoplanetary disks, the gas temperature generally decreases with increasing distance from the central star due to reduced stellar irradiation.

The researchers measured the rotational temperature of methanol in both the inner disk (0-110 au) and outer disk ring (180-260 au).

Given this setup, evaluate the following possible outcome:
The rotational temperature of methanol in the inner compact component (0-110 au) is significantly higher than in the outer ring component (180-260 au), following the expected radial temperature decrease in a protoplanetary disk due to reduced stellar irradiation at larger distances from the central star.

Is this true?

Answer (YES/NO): YES